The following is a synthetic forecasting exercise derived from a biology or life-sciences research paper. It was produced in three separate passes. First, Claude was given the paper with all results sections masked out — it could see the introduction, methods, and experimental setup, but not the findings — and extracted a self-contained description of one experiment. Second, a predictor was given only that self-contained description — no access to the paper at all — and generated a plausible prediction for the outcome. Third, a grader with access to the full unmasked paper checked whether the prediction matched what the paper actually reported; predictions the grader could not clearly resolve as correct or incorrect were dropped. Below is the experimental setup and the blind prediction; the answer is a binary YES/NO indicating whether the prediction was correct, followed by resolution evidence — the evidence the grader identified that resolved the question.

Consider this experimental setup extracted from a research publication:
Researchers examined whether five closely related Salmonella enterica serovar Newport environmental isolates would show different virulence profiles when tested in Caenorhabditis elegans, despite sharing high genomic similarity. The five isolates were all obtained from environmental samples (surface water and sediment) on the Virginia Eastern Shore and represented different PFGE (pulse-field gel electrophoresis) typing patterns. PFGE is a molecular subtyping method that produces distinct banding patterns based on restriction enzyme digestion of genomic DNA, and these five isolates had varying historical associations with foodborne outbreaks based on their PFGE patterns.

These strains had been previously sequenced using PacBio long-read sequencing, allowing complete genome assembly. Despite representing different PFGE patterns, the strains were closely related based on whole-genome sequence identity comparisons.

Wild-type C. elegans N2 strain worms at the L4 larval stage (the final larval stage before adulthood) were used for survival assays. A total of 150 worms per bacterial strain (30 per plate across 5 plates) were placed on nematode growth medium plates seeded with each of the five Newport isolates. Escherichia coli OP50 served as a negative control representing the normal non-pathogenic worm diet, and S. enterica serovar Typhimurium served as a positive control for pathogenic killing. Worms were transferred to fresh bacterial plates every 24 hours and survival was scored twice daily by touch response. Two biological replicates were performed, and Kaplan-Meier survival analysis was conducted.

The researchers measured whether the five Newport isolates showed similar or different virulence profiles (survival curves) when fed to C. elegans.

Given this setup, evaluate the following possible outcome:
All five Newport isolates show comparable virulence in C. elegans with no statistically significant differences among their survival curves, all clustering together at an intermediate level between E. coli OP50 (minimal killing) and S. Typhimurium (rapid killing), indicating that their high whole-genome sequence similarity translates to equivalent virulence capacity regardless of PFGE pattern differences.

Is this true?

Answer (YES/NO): NO